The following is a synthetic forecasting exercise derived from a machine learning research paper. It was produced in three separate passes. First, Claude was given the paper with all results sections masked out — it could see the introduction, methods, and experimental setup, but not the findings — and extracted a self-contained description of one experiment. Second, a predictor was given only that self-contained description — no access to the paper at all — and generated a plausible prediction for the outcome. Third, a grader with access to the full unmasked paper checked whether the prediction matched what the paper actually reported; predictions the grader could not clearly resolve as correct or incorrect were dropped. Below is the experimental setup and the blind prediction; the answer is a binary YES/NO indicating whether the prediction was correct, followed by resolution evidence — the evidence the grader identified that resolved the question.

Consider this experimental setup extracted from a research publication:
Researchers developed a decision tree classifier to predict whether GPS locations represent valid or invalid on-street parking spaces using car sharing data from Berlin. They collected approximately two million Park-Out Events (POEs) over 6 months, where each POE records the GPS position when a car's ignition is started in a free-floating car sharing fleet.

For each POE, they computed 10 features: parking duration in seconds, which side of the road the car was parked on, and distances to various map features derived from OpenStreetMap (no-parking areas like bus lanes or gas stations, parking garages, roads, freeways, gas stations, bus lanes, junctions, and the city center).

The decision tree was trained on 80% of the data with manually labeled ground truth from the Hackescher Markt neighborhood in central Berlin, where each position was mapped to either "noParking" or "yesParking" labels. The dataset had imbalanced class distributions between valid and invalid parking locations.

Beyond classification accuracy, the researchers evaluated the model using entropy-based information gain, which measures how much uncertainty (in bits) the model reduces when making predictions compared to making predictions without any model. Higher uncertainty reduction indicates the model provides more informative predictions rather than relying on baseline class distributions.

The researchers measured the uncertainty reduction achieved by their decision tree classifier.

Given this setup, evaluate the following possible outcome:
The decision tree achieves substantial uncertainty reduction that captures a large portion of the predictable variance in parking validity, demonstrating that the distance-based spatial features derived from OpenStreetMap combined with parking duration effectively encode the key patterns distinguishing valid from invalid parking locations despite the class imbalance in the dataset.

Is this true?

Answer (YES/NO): NO